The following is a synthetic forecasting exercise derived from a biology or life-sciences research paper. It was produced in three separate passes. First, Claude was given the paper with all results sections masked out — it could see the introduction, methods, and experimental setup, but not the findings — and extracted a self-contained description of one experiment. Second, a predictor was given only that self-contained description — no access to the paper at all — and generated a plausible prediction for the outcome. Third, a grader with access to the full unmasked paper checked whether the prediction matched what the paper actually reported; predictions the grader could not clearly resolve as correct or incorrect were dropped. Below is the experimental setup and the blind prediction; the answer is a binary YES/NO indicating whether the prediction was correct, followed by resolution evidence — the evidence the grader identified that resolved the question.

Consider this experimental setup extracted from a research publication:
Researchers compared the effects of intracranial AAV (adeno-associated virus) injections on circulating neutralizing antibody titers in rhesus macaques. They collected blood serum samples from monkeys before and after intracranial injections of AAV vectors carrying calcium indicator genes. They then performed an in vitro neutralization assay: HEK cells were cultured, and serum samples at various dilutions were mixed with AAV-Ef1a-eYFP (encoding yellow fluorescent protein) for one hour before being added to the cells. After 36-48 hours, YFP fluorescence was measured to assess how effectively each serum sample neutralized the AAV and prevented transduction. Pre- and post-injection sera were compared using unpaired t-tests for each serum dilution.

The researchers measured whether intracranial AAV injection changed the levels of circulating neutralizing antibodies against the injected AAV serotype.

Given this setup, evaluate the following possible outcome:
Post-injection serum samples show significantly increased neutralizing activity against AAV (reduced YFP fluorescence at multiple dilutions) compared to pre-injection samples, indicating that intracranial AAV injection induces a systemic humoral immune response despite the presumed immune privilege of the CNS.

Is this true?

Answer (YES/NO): NO